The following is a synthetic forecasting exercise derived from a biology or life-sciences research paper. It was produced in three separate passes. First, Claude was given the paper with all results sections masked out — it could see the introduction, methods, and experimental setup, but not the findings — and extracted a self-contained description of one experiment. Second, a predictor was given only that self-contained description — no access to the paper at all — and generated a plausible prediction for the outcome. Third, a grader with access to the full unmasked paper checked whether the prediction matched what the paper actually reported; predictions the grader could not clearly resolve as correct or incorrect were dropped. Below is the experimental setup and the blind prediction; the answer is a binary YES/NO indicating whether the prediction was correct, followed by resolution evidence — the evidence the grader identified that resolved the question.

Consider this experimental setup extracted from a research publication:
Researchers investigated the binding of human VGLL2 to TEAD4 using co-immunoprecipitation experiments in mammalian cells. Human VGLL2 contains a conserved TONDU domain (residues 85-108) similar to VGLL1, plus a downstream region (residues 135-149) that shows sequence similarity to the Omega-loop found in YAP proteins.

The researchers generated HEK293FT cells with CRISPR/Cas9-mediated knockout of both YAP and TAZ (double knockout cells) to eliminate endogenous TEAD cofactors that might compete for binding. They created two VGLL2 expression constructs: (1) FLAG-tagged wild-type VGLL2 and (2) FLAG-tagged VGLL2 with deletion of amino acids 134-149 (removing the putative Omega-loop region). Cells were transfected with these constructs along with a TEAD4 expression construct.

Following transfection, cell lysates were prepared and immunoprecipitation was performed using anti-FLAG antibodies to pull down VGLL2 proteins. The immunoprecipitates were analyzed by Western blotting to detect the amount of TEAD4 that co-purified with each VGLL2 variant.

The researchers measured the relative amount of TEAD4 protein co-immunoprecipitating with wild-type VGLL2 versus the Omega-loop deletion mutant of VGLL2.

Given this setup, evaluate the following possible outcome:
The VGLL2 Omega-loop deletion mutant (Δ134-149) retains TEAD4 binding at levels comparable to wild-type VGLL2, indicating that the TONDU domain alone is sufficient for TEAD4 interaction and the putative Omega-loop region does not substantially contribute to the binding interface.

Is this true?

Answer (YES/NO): NO